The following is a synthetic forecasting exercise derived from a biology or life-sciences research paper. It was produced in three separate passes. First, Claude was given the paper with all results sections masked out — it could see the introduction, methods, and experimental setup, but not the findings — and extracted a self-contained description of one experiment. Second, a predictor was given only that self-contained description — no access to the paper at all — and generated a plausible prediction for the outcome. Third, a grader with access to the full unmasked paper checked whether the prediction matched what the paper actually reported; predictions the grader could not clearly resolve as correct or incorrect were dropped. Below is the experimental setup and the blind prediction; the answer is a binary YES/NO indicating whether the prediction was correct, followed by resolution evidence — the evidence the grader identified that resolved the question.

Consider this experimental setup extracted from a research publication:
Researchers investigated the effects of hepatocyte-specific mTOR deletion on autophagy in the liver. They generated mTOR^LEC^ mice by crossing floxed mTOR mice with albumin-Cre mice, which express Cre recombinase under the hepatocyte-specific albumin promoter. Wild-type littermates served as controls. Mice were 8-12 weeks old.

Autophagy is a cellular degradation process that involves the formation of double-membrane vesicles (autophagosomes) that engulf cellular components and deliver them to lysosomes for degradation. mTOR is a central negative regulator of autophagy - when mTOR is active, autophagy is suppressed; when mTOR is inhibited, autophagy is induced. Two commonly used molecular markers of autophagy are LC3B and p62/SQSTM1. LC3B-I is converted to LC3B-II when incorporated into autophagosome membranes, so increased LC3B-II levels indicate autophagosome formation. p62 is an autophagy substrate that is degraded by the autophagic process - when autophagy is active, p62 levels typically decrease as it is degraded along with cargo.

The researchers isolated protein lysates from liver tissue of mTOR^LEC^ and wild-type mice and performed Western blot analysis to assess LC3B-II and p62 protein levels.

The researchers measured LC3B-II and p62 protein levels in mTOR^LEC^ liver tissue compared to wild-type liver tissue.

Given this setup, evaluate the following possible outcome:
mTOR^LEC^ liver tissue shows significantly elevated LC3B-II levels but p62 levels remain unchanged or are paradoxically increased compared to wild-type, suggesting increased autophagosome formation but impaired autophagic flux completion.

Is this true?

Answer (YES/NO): NO